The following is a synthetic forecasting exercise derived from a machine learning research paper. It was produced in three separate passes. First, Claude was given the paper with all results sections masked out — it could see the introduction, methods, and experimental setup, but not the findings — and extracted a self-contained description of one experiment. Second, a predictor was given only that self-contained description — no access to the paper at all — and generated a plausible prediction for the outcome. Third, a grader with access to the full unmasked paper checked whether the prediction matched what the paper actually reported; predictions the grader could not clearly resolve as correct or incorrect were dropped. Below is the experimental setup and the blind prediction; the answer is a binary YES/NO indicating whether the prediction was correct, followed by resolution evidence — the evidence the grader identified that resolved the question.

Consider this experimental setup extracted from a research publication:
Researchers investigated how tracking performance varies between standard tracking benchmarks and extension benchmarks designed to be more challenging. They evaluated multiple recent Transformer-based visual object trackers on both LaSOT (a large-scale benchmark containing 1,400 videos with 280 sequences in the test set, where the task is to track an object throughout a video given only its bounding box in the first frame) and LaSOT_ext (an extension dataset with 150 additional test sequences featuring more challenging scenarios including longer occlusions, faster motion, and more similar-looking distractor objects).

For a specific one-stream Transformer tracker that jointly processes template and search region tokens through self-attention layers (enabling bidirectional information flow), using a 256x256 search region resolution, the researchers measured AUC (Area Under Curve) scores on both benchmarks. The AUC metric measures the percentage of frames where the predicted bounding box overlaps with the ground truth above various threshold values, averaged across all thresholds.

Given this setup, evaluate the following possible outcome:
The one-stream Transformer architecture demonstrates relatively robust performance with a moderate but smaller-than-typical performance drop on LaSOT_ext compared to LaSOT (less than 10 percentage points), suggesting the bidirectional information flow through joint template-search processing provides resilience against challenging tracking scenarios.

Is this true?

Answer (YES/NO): NO